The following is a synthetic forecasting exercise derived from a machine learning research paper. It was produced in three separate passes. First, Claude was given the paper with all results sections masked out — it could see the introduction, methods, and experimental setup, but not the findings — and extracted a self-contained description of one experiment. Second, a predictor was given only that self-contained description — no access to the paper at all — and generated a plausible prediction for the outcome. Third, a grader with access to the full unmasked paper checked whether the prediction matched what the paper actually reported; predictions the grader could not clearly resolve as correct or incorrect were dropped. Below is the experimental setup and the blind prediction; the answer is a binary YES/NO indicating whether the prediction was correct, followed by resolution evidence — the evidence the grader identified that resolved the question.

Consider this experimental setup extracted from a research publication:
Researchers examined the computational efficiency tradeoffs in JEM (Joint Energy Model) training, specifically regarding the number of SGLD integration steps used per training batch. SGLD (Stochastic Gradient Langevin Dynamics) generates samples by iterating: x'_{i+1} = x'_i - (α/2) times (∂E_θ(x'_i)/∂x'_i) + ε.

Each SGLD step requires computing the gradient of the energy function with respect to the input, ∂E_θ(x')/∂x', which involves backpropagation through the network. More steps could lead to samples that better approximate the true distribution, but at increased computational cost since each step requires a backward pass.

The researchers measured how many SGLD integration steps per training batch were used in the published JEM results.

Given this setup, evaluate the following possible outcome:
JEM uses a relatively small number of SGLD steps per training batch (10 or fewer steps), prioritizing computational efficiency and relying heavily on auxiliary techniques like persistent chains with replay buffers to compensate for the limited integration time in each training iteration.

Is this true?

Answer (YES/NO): NO